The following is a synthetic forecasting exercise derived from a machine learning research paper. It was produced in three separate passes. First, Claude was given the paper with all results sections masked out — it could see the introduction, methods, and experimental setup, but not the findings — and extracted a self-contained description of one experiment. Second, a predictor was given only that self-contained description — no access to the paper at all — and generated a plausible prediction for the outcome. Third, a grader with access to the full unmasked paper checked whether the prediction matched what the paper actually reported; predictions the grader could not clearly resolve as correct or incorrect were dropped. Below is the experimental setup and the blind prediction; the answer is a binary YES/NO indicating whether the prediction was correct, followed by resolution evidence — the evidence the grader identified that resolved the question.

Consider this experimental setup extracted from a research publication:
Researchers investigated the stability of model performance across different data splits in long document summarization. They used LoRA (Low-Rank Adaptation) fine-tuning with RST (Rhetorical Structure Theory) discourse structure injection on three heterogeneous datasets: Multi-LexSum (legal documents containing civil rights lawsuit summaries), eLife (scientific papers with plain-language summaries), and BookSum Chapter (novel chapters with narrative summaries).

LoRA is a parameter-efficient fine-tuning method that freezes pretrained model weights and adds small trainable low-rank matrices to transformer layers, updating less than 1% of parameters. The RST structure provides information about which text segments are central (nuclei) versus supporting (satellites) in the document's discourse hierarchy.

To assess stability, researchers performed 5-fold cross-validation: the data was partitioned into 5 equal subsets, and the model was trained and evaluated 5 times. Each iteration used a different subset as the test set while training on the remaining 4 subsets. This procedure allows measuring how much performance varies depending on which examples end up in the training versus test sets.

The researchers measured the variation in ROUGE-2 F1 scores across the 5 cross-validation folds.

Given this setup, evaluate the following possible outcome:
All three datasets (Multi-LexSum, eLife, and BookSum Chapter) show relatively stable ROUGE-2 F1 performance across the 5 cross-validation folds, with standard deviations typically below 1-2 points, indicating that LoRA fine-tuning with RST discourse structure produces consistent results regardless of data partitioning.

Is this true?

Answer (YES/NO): YES